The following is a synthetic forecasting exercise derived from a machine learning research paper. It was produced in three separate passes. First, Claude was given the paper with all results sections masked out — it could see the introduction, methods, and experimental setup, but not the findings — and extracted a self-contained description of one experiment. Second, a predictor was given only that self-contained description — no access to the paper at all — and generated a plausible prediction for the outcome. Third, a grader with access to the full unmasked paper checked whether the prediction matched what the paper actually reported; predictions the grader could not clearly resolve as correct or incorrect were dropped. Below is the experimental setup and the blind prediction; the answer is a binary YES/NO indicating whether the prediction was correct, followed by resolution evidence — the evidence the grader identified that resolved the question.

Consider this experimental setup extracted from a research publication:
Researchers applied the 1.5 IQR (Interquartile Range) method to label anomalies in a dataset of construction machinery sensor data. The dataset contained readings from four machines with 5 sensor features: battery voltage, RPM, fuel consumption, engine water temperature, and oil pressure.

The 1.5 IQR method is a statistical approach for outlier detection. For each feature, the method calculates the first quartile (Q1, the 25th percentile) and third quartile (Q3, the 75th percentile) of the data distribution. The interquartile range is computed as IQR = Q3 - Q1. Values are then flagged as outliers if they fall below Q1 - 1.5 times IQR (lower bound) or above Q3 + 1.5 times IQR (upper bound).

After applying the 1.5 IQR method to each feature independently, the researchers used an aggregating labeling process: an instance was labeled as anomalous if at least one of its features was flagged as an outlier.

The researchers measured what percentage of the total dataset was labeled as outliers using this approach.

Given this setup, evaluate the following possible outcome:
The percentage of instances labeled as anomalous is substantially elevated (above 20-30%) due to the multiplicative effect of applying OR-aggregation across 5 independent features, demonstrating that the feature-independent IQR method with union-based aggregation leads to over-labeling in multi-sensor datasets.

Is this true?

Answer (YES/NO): NO